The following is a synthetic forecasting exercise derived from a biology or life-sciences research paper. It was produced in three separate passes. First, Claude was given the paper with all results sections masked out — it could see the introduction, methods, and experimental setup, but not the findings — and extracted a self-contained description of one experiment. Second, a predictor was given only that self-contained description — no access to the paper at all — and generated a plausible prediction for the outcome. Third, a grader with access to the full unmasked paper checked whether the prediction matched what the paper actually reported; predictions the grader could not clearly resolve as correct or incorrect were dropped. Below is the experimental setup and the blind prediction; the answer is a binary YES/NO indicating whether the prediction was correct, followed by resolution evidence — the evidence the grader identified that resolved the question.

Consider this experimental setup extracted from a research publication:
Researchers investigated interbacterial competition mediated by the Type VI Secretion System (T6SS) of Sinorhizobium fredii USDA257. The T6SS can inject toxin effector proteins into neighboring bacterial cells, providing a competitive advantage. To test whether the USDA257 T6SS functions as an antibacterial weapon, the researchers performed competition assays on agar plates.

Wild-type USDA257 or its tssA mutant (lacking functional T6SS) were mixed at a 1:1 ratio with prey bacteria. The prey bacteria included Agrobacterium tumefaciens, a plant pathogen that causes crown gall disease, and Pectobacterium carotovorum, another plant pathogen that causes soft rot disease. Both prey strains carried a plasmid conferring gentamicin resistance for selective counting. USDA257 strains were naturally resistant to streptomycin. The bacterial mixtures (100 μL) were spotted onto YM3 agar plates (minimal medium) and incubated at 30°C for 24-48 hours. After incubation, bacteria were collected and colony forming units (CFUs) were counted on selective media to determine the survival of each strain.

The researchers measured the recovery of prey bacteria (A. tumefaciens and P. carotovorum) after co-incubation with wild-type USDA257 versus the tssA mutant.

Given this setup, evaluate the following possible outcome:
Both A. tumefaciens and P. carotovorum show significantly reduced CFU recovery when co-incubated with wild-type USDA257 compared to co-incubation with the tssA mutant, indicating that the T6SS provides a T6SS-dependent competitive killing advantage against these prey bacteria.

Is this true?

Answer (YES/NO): NO